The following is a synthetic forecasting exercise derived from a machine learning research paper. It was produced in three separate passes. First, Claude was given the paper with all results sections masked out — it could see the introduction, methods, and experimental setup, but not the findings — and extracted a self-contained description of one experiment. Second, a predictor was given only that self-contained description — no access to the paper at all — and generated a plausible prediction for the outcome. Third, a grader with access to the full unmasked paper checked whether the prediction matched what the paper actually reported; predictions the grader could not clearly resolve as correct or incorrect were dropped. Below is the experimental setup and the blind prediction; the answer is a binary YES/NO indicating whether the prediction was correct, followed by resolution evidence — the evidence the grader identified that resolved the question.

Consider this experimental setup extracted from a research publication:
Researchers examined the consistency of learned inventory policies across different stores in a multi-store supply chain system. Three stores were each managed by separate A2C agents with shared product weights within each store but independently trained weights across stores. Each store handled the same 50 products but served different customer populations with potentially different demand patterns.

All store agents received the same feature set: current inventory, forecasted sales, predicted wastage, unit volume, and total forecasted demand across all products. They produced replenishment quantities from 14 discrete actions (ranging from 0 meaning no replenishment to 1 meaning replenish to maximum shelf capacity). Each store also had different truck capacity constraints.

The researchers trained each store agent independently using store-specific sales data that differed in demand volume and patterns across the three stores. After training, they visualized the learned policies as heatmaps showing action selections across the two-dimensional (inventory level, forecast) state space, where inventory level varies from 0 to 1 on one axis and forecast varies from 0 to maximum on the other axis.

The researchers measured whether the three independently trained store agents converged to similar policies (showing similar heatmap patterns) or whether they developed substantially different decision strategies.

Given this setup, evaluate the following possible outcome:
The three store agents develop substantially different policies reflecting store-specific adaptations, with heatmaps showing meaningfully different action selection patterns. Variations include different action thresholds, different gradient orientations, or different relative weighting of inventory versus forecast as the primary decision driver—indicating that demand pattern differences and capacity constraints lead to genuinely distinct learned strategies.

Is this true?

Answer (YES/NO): NO